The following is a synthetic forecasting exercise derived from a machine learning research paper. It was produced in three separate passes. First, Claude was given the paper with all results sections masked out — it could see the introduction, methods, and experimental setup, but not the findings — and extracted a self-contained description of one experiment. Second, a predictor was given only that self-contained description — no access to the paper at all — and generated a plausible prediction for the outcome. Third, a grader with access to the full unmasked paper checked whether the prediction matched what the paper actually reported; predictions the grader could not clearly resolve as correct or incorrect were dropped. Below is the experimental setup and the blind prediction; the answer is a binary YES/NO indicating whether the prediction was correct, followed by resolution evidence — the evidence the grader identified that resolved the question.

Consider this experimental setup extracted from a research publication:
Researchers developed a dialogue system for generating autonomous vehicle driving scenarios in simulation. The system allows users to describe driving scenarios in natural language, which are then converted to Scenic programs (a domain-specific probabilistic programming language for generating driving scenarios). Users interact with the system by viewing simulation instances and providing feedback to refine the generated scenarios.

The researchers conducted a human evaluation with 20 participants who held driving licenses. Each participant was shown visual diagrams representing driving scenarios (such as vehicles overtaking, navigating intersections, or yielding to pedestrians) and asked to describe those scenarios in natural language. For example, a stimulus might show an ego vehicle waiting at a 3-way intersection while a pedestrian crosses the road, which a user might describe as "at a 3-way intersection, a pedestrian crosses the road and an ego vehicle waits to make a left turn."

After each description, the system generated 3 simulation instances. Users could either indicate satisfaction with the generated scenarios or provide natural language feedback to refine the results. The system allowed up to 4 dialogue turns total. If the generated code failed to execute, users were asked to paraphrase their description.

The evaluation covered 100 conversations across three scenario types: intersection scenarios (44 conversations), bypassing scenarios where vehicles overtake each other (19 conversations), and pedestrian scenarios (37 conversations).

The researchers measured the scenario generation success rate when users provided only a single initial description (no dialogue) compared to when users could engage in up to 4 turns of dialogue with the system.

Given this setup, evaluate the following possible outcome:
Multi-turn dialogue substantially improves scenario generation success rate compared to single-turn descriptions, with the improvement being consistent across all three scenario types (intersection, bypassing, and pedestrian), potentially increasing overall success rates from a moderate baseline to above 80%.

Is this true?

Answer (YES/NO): NO